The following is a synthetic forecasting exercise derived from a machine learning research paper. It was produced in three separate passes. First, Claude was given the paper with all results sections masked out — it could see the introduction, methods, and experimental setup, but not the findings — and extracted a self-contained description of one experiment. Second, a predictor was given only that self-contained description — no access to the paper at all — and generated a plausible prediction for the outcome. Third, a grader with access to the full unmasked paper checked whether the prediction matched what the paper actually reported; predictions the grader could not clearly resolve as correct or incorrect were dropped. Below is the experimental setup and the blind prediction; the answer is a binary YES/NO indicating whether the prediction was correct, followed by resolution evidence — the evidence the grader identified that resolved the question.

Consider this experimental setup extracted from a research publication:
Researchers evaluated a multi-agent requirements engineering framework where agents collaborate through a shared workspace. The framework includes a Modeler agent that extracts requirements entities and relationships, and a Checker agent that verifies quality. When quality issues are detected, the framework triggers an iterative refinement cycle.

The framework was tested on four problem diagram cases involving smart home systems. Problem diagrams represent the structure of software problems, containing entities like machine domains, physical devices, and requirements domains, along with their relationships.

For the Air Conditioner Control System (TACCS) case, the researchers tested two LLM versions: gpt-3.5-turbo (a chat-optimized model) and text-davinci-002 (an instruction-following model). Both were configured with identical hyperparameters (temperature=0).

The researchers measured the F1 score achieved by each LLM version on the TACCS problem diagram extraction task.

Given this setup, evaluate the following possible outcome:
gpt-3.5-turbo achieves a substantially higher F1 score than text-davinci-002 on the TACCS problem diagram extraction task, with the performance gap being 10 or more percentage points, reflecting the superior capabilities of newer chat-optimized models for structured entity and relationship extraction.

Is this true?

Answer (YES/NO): NO